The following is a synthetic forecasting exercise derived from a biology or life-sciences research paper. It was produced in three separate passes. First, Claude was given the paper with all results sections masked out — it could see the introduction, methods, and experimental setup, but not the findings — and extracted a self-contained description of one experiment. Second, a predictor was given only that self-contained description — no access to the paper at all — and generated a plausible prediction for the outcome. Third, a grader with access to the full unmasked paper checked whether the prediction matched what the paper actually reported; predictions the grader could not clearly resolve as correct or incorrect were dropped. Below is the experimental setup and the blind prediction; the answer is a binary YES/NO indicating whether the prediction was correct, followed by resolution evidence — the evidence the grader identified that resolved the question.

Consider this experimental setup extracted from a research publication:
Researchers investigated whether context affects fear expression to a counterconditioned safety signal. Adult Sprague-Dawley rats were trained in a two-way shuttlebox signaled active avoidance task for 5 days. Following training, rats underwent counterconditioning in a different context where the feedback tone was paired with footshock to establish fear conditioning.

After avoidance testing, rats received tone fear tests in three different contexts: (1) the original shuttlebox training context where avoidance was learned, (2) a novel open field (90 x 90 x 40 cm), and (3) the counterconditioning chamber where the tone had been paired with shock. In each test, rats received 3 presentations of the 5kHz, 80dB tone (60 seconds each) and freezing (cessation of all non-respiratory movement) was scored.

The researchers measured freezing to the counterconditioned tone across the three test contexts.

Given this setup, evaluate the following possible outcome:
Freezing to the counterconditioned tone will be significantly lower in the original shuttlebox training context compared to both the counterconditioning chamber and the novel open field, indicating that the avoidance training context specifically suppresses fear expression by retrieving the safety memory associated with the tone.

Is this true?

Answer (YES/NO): NO